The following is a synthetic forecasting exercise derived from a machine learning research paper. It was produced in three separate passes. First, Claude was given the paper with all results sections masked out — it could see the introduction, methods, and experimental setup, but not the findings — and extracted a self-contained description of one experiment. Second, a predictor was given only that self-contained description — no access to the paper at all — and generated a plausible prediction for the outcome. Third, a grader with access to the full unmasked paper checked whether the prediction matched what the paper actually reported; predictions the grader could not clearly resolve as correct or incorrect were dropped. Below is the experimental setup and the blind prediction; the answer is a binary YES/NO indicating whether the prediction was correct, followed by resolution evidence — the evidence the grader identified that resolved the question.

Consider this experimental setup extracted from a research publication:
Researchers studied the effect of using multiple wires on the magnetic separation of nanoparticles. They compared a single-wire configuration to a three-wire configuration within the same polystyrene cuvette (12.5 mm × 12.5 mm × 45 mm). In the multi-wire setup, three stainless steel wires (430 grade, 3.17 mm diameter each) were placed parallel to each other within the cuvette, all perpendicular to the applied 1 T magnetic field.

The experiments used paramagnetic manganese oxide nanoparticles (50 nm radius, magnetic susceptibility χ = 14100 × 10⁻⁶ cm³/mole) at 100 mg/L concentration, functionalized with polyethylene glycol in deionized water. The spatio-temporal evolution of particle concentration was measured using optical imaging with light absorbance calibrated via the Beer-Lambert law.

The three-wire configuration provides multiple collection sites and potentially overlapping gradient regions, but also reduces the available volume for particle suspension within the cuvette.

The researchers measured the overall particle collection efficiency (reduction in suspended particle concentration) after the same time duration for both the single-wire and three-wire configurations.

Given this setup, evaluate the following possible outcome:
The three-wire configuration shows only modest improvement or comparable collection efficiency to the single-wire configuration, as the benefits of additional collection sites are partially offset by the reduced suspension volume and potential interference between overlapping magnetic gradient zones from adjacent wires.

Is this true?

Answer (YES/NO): NO